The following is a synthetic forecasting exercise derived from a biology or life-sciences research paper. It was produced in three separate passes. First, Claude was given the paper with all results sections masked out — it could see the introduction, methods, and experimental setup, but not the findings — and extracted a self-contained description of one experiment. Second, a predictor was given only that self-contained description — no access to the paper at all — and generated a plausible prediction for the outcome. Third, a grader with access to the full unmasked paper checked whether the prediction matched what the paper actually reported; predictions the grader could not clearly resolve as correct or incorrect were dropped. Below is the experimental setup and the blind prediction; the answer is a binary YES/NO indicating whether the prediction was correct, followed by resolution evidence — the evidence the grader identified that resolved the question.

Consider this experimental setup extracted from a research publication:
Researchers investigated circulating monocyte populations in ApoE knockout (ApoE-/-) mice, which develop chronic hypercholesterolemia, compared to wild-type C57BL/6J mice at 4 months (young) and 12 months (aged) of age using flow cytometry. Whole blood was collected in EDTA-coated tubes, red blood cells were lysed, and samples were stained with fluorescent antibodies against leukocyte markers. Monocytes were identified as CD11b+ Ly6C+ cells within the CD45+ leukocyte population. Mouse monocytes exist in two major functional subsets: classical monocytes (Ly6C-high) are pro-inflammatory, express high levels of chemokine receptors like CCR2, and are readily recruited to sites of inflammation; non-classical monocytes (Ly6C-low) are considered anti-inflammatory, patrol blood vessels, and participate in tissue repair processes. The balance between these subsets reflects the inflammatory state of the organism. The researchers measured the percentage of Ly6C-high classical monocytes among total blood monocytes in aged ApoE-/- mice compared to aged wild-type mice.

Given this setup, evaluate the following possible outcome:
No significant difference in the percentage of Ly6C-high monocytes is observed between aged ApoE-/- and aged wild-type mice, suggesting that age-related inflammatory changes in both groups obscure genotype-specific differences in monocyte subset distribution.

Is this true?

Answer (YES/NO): NO